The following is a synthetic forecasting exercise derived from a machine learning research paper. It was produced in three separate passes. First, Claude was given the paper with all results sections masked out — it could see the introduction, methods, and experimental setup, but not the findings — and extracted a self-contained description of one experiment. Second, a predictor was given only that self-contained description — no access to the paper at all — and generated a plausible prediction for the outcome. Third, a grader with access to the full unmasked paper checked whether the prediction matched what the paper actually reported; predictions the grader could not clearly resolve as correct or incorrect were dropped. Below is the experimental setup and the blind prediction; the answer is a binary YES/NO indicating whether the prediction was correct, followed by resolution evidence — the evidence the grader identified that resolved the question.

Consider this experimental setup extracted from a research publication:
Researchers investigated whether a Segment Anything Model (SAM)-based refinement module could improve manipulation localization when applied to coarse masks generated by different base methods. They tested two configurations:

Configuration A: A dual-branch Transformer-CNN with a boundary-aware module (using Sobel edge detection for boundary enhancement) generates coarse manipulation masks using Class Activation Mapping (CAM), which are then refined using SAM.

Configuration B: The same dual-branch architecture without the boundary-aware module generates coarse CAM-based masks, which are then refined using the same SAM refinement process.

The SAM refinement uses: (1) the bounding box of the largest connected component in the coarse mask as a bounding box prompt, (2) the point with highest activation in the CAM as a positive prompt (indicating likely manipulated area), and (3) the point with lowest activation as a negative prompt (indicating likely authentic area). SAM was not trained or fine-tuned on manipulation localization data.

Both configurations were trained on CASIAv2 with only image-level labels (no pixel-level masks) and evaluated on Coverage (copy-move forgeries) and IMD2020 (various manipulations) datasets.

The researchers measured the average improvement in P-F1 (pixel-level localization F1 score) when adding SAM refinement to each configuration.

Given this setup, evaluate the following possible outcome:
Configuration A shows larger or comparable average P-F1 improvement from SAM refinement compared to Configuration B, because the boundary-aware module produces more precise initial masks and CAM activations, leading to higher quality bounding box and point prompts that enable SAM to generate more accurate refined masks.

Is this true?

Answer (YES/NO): NO